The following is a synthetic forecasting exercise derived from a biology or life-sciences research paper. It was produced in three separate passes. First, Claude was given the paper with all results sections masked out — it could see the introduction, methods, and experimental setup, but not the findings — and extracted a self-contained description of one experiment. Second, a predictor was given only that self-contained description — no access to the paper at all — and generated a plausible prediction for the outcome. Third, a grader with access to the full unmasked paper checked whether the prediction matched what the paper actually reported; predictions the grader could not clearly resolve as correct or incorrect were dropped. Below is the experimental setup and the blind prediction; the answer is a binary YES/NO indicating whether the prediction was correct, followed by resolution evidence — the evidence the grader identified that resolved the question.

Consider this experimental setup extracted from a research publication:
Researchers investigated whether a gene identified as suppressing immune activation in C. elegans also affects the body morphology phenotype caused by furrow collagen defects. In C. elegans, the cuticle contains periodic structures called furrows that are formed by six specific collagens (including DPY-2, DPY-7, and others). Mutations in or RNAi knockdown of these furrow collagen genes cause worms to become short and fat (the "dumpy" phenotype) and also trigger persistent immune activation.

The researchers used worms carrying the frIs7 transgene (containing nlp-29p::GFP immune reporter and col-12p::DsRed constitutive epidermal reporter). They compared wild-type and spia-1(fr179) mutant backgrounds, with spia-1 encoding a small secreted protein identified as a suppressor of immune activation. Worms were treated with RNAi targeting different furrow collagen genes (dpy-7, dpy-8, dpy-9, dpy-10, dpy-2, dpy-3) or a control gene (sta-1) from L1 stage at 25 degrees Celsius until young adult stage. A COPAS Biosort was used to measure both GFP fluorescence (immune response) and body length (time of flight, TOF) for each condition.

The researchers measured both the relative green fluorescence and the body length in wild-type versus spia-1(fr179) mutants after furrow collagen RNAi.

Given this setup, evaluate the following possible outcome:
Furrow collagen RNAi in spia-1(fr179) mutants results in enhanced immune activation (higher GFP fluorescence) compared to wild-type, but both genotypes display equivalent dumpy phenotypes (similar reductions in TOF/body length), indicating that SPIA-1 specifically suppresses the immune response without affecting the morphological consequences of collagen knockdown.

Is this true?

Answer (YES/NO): NO